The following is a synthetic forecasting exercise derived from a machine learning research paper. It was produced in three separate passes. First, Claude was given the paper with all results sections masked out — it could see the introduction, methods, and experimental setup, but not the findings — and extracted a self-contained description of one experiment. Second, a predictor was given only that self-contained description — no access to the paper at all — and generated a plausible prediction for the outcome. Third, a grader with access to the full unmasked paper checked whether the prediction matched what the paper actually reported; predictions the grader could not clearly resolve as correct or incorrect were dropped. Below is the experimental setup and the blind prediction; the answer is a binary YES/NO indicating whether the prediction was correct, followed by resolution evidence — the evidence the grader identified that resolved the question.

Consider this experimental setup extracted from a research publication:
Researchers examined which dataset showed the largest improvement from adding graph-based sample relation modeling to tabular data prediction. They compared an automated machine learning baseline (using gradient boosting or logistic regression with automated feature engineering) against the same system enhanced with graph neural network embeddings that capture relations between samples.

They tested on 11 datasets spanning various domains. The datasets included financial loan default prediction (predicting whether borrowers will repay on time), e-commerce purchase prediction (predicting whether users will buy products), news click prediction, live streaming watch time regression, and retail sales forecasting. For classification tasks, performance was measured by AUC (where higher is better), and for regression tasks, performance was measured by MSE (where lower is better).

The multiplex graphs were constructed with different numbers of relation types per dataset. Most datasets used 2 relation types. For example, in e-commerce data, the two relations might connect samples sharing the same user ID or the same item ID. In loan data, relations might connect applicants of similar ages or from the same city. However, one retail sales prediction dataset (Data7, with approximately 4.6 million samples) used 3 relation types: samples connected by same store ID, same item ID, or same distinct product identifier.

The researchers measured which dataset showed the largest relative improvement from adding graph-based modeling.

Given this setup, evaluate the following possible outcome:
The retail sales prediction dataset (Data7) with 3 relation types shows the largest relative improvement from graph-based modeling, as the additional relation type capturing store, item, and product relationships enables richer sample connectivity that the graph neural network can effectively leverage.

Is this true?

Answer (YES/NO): YES